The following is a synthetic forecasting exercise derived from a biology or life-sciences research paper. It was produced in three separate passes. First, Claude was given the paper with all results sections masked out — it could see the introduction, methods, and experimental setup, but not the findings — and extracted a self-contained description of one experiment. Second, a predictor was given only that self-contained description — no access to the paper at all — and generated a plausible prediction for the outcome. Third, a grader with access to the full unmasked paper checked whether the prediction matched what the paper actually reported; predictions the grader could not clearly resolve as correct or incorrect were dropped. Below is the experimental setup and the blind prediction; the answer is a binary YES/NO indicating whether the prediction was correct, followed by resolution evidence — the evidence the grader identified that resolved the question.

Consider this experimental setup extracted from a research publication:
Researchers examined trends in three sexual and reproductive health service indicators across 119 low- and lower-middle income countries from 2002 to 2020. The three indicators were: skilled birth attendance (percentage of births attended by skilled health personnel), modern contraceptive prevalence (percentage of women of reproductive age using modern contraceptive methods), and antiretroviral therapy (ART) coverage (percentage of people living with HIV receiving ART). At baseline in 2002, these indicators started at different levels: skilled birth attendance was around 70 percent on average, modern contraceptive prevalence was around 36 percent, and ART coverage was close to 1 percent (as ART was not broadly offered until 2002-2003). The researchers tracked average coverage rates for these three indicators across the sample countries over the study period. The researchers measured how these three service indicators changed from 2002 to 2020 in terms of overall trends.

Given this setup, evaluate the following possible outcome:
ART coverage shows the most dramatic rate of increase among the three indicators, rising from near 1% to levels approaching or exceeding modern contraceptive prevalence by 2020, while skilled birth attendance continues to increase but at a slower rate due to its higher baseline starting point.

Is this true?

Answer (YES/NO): YES